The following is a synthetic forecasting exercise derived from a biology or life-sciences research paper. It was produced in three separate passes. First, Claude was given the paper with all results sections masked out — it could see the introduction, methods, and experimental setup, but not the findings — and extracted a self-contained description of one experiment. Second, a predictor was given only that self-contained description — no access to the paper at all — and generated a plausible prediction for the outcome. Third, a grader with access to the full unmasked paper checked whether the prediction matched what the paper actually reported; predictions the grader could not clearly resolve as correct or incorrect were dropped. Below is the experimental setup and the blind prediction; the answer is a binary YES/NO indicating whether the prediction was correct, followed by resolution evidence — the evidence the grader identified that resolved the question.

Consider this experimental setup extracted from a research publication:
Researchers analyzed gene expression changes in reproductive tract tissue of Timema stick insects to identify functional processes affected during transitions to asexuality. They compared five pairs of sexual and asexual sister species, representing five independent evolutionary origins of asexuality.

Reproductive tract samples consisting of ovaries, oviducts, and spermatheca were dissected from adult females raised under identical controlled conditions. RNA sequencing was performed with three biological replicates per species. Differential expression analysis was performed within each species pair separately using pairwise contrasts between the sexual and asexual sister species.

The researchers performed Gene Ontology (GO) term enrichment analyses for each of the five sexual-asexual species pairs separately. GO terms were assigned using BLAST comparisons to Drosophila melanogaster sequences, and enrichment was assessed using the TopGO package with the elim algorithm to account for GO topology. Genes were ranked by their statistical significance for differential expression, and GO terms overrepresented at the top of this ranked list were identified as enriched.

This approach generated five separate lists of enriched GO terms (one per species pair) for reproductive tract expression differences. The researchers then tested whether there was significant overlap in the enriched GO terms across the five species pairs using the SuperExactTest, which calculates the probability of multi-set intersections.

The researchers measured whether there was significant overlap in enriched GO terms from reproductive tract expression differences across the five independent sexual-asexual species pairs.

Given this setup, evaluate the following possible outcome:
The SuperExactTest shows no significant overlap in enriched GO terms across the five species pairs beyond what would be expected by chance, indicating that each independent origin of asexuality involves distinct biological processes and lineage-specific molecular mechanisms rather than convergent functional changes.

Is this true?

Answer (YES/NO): YES